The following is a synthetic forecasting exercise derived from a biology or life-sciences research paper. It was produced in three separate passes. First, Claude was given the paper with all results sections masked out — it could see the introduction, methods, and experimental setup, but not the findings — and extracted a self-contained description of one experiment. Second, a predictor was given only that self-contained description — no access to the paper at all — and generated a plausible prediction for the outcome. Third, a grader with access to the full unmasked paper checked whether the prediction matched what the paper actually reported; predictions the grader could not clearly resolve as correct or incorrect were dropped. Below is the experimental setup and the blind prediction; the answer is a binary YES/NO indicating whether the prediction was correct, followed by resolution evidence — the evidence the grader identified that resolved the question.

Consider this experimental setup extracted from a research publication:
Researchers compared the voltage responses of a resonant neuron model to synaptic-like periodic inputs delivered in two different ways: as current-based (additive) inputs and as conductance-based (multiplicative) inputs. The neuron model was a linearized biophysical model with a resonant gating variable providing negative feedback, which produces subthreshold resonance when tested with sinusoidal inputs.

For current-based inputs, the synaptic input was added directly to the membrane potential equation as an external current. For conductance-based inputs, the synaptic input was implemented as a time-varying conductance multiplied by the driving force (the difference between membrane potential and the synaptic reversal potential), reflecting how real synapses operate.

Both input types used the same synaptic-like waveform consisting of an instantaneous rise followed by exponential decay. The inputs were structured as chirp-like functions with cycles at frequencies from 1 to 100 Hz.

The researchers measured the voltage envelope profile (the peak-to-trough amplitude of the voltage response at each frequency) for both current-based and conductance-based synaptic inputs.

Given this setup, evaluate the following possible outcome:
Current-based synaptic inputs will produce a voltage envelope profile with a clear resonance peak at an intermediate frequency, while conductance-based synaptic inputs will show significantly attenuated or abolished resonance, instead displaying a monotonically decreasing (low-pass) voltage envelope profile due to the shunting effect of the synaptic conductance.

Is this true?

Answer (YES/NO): NO